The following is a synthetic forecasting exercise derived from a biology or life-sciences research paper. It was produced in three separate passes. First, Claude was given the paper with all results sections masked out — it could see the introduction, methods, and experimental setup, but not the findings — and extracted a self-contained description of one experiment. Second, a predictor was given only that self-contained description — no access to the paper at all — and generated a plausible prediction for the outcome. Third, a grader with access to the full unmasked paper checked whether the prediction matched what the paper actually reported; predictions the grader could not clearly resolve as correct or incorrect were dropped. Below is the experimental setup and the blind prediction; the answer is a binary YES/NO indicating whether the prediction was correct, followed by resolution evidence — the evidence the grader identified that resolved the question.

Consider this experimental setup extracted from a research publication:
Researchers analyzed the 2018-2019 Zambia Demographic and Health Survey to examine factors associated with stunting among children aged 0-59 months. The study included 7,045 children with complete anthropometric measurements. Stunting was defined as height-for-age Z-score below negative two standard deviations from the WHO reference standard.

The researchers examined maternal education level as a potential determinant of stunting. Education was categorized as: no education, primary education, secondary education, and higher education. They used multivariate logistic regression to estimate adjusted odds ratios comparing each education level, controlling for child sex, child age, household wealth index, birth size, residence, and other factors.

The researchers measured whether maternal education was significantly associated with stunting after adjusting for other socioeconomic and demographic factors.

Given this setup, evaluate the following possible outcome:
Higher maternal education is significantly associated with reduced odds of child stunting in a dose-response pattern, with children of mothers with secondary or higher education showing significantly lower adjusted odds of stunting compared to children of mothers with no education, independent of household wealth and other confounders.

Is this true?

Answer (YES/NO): NO